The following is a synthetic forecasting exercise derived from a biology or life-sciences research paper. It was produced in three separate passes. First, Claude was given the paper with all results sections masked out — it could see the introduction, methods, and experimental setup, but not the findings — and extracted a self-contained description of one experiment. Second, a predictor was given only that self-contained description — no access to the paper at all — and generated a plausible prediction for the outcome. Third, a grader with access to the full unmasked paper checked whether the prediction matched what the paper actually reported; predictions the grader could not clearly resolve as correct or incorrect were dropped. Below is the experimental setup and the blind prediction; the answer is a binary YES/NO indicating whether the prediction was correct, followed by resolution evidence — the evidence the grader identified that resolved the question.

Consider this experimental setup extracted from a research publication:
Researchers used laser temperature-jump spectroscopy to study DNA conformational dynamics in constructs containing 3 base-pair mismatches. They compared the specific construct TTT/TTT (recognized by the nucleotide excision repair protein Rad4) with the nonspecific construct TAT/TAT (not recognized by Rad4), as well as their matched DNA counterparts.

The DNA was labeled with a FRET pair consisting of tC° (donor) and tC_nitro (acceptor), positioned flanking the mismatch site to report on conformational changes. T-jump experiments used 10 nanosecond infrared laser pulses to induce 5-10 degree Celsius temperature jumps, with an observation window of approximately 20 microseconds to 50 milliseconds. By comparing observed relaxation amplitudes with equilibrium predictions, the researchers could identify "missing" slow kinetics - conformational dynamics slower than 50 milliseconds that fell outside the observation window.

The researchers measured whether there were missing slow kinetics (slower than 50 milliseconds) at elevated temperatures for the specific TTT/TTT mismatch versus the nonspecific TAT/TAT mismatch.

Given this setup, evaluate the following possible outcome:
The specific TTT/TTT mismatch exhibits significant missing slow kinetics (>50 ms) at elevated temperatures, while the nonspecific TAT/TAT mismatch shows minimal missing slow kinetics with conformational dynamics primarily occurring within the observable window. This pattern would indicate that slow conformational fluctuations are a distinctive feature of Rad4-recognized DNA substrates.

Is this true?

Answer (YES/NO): YES